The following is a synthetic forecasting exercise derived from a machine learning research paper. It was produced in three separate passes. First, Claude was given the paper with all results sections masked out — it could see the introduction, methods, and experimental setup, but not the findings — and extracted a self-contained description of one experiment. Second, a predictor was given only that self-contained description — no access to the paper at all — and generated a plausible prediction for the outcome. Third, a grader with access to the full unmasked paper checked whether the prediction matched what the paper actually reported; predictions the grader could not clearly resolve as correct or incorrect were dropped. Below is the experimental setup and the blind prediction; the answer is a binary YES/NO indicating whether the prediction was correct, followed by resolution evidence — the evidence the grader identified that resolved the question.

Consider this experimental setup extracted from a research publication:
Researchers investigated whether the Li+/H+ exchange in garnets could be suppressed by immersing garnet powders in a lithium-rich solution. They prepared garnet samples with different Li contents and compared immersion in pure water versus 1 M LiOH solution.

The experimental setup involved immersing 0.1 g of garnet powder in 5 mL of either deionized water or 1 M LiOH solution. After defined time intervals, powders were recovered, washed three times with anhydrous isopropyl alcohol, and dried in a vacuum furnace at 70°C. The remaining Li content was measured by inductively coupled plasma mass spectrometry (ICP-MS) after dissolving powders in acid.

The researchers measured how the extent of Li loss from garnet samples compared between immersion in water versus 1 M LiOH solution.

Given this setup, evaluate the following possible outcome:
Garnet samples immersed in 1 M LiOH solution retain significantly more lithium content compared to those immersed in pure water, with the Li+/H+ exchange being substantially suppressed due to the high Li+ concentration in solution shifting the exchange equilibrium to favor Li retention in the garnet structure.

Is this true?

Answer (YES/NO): NO